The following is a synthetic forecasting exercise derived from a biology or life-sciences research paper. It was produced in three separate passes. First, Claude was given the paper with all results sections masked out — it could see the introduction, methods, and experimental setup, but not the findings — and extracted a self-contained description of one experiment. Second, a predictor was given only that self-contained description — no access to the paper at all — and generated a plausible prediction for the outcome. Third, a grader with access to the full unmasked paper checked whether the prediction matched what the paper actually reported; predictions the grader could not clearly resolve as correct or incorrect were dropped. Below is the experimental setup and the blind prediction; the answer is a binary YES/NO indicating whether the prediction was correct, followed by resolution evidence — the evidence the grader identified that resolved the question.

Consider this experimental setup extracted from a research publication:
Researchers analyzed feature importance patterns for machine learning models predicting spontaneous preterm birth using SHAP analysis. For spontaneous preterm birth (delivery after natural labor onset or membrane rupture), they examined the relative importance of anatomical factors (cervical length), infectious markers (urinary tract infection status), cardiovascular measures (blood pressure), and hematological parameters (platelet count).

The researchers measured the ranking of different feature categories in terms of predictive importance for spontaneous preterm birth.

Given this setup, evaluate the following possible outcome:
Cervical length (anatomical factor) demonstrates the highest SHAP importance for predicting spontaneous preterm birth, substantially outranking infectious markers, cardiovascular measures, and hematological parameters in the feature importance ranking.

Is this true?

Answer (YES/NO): YES